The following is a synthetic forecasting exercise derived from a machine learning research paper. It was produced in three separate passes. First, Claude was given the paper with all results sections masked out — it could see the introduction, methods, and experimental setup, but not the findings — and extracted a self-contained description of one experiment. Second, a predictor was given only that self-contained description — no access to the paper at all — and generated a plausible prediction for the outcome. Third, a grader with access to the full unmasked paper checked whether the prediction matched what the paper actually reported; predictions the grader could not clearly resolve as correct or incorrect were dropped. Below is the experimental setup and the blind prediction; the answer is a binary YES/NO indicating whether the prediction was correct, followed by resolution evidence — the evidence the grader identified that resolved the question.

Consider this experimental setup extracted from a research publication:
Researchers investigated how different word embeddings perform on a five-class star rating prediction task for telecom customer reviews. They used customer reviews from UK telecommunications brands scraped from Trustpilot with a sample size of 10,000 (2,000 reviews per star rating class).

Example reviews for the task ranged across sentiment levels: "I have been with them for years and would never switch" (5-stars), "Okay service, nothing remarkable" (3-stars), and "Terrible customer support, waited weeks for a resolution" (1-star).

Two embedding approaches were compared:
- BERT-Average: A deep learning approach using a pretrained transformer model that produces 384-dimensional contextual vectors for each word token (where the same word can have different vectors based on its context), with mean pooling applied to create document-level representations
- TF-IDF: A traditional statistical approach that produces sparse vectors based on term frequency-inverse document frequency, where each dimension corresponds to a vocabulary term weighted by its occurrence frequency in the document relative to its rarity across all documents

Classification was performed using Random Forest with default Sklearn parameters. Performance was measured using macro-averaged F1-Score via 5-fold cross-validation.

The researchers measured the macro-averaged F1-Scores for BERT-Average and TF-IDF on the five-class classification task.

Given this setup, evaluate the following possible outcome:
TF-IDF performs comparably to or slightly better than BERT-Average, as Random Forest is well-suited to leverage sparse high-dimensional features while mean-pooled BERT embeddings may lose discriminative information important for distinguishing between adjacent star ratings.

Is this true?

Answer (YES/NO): NO